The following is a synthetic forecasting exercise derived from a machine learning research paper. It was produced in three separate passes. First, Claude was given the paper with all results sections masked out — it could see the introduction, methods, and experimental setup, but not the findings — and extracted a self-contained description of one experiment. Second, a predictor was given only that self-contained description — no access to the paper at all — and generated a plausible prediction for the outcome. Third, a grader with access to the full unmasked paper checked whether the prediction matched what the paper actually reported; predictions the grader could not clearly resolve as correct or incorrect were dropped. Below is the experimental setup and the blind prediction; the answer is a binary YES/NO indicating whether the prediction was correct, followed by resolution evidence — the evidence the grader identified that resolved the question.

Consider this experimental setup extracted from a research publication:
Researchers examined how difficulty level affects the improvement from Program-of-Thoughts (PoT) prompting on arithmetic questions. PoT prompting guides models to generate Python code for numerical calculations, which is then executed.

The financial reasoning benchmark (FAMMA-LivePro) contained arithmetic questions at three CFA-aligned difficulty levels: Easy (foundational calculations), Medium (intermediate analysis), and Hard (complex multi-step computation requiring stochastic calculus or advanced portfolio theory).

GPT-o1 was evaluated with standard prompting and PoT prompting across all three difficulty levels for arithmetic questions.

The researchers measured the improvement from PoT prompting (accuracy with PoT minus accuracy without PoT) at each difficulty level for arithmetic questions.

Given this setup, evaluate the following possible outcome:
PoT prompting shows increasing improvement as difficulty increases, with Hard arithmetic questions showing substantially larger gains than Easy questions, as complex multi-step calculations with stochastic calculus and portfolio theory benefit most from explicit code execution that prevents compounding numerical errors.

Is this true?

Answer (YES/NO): NO